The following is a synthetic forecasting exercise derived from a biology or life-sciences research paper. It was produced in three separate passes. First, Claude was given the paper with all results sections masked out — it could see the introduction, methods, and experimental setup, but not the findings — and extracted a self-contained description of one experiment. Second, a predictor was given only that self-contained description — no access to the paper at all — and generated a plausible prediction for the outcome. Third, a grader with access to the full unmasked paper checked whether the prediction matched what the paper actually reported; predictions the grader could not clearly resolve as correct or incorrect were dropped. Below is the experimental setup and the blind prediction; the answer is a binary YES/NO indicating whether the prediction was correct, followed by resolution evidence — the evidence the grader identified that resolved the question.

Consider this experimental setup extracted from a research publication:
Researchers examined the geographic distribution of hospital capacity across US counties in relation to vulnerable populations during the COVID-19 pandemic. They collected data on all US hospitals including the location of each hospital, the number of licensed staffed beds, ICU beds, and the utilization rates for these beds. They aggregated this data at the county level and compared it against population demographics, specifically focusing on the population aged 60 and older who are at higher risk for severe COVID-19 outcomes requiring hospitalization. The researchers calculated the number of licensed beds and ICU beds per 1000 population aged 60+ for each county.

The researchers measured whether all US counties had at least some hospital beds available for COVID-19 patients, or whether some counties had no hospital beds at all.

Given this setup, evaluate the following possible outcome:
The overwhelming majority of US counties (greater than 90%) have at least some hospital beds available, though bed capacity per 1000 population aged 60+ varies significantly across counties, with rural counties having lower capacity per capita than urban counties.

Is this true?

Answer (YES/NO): NO